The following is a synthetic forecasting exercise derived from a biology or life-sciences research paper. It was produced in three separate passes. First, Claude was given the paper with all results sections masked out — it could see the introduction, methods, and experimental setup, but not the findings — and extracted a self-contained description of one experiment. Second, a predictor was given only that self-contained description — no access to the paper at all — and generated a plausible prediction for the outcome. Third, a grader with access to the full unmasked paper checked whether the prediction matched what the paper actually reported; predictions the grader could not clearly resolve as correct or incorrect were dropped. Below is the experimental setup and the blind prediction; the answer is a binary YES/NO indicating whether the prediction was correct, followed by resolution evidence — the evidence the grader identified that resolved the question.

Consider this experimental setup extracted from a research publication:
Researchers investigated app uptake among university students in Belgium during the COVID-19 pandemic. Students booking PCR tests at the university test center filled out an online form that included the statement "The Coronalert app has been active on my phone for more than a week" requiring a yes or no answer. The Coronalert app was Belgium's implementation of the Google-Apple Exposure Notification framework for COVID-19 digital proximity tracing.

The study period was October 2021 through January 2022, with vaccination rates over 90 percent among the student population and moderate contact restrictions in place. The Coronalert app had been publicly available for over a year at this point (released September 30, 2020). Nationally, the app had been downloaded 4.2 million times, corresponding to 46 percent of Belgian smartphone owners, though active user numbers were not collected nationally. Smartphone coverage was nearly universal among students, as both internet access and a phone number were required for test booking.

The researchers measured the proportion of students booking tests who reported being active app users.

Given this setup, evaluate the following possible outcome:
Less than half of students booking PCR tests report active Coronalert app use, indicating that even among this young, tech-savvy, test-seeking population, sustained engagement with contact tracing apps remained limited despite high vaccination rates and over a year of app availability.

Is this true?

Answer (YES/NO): YES